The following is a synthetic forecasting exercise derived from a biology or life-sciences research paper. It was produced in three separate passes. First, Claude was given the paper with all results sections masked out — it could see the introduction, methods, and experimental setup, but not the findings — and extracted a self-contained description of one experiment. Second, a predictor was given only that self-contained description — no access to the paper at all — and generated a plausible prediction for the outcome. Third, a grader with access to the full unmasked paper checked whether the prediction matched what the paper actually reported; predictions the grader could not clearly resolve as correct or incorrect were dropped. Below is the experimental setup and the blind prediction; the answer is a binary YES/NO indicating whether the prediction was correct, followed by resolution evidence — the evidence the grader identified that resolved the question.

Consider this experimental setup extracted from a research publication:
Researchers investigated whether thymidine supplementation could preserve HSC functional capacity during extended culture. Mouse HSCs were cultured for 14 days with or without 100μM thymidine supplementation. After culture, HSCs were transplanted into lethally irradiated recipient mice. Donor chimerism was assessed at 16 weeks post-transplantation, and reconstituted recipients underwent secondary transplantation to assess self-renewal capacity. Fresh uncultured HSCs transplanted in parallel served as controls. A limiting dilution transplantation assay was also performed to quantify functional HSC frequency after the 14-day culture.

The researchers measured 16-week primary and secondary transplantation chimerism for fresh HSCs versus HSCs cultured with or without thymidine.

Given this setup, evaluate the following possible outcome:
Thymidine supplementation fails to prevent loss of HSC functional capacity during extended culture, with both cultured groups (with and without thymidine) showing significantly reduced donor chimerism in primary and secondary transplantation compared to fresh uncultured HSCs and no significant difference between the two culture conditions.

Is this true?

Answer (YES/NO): NO